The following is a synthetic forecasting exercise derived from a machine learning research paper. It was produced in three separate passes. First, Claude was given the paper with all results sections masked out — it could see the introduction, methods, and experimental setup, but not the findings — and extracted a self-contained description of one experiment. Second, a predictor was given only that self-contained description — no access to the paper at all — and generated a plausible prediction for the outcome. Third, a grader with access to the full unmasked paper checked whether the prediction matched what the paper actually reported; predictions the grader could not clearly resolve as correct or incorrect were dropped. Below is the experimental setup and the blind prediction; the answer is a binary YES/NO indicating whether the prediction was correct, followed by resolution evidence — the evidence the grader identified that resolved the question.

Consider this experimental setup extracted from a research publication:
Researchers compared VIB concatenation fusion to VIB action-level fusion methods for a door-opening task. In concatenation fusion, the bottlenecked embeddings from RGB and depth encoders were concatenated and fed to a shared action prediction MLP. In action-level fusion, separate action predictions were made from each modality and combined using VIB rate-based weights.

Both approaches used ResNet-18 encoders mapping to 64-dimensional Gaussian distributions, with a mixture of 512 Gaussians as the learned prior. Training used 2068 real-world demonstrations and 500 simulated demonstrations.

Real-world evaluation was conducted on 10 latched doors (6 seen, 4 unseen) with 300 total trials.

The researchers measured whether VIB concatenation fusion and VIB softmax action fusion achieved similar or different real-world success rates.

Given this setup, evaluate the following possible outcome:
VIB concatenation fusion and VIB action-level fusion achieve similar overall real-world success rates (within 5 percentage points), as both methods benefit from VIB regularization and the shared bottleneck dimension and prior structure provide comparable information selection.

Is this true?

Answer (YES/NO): YES